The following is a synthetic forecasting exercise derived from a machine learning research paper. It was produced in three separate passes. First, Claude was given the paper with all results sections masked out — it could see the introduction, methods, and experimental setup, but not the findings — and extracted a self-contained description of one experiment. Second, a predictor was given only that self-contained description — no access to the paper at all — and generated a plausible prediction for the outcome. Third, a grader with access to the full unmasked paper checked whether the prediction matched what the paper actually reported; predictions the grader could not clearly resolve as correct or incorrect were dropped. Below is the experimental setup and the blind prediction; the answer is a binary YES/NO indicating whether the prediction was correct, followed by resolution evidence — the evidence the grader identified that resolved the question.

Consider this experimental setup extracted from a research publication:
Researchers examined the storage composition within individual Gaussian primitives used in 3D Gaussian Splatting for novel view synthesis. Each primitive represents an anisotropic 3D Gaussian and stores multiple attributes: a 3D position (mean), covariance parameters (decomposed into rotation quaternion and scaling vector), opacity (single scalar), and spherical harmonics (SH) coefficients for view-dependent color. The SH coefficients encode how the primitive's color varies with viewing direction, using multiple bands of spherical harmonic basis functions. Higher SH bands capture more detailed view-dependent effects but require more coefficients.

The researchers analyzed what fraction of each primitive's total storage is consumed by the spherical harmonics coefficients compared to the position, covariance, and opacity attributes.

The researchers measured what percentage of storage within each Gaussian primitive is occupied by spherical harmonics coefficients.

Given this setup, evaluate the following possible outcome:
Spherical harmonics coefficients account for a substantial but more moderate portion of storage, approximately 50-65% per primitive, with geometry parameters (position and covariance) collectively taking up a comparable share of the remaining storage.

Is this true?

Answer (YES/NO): NO